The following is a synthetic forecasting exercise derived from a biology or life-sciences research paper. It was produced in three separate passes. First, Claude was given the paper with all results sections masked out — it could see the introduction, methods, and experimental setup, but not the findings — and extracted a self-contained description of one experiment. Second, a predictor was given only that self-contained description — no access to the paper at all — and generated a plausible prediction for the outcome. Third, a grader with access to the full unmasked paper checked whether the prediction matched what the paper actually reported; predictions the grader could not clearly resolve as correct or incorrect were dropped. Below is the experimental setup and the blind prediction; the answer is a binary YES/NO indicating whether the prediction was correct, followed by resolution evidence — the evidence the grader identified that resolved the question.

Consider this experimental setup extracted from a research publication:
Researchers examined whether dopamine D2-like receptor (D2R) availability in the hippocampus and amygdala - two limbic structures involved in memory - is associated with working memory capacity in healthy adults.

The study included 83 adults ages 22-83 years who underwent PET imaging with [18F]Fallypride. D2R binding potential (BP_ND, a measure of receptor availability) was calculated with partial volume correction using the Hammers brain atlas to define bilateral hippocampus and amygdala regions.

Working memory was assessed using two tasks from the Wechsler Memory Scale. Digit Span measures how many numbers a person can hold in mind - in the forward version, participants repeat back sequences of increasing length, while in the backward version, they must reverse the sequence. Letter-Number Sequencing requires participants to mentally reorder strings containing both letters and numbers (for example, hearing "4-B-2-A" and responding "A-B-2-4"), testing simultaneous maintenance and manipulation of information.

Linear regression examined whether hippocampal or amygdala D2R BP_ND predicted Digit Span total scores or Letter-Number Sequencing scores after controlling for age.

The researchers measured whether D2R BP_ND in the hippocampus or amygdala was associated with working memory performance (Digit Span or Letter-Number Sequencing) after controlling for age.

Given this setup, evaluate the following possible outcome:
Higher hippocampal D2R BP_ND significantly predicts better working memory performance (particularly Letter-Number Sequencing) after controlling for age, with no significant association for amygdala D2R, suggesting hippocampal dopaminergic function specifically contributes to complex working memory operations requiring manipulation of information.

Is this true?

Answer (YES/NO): NO